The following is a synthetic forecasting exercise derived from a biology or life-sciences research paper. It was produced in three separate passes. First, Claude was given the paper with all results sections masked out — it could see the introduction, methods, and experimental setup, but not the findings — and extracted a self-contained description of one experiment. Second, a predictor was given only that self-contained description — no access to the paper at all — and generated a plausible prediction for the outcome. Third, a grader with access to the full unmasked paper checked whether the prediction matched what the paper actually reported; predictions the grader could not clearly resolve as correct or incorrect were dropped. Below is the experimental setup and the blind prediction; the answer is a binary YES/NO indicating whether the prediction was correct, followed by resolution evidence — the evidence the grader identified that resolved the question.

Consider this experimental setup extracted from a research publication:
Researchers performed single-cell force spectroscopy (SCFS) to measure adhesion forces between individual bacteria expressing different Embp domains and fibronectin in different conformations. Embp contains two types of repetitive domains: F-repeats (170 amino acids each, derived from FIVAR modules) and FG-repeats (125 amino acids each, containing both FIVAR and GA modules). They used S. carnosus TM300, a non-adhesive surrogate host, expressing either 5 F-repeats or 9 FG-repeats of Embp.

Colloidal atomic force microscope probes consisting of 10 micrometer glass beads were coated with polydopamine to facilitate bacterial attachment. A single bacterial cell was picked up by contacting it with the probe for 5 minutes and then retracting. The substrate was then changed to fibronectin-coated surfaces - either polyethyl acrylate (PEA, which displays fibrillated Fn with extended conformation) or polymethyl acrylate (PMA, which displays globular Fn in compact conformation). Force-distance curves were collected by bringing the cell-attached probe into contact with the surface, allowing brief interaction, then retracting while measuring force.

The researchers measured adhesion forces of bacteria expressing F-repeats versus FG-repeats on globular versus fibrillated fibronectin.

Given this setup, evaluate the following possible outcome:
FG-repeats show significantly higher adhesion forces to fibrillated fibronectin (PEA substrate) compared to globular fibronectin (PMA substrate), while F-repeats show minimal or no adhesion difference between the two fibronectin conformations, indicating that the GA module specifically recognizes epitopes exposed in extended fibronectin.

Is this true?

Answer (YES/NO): NO